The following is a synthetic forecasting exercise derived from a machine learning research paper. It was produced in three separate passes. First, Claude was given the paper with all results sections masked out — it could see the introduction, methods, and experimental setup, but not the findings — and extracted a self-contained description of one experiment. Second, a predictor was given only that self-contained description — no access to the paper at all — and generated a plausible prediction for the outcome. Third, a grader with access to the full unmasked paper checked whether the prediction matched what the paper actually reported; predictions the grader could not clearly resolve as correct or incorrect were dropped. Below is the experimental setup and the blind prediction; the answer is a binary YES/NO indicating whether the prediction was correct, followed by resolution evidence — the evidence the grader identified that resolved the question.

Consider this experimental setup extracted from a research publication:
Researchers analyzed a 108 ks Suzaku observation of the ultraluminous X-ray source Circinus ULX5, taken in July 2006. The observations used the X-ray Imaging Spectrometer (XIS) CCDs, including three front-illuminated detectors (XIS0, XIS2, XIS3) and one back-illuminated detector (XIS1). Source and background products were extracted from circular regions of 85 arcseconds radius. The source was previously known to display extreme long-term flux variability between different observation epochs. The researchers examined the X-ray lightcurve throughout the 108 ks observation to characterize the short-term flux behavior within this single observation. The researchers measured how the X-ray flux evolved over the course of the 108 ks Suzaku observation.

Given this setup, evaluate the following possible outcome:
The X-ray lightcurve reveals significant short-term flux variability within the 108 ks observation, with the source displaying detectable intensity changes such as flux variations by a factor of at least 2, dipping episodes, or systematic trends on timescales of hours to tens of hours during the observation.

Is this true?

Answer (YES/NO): YES